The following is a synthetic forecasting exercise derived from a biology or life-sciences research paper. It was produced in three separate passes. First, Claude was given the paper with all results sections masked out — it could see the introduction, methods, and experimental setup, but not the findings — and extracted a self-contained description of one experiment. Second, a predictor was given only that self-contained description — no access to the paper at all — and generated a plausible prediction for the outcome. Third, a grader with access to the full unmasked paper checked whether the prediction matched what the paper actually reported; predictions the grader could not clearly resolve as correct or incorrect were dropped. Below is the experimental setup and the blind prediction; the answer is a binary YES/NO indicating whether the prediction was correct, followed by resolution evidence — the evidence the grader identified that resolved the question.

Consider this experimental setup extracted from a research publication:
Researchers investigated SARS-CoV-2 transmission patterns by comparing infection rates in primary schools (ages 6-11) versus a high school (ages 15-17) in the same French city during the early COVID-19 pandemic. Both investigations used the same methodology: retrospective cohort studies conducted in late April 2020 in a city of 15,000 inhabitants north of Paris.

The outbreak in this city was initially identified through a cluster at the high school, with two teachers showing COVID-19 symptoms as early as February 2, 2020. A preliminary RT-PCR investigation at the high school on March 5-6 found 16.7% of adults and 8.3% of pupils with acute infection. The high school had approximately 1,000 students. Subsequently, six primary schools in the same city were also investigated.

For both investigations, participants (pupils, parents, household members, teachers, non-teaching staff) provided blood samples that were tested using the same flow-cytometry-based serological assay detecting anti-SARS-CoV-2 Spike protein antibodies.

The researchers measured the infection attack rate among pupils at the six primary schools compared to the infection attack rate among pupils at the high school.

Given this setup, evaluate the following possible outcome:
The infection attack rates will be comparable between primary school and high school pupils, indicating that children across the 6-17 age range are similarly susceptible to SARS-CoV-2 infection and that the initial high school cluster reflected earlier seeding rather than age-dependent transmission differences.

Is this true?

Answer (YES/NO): NO